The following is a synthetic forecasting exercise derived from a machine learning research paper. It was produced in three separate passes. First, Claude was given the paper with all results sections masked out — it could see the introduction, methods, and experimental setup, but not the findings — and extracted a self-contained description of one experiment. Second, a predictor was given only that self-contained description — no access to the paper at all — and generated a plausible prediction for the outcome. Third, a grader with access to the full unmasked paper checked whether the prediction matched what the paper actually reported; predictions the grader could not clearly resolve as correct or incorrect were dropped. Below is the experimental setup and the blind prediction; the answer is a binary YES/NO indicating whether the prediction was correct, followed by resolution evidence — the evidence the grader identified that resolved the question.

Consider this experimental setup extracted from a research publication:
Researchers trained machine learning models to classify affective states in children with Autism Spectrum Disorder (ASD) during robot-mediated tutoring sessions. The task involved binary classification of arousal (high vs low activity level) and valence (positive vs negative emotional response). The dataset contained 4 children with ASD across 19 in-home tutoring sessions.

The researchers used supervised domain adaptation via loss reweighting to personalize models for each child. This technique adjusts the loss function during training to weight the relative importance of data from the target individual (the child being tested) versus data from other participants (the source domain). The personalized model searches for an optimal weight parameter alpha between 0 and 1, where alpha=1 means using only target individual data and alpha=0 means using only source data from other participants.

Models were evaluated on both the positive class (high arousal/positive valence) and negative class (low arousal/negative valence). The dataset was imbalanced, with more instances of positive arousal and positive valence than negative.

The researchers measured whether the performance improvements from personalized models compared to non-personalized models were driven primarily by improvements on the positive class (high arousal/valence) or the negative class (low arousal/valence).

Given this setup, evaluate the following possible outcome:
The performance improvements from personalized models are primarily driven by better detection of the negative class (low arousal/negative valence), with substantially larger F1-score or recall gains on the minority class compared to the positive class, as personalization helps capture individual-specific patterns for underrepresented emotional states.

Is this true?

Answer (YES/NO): YES